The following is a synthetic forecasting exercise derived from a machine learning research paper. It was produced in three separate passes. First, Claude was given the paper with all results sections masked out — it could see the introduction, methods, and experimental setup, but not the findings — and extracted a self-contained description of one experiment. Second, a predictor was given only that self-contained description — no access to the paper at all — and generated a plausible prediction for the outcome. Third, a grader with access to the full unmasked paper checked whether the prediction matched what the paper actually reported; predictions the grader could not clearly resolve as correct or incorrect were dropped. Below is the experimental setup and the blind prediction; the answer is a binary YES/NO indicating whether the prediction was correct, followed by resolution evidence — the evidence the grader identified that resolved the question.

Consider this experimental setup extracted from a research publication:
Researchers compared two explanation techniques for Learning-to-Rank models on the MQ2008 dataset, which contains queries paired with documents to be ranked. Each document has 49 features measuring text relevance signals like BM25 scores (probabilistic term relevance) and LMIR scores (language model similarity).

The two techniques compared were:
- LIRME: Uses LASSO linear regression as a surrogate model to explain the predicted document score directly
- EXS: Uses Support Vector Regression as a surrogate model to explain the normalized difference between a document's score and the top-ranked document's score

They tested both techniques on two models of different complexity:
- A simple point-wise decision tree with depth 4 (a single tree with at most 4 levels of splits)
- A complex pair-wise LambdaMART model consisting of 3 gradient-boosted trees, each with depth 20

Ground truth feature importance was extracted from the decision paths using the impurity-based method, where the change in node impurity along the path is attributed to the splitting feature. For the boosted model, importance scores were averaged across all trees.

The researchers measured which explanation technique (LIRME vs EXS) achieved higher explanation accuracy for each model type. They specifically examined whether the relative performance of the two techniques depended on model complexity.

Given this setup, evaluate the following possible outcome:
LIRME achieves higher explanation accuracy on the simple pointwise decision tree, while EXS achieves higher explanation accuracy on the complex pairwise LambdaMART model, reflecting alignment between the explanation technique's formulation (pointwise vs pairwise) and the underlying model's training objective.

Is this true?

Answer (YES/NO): NO